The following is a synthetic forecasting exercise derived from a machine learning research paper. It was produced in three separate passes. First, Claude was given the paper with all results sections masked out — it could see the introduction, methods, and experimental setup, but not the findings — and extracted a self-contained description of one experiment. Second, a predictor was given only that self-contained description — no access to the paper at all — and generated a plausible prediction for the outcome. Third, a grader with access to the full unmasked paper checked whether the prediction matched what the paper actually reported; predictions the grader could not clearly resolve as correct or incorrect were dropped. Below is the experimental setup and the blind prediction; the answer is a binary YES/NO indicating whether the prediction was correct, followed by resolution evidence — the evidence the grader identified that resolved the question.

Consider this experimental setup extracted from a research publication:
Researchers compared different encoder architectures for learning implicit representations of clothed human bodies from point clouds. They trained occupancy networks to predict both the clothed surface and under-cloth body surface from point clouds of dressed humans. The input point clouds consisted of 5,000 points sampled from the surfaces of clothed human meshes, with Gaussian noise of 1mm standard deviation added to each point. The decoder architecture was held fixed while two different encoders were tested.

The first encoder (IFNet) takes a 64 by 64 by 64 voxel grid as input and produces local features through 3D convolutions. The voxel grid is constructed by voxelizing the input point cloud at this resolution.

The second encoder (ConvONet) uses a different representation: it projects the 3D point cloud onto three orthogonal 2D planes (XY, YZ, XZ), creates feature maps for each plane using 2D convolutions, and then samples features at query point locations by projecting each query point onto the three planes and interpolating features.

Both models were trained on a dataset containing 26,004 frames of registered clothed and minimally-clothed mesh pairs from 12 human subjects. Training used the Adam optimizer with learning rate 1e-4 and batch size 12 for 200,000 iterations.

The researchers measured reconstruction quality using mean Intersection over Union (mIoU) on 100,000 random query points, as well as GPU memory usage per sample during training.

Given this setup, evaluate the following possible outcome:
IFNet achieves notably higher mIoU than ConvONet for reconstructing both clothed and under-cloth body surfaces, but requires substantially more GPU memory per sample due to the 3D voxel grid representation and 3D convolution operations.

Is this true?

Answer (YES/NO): NO